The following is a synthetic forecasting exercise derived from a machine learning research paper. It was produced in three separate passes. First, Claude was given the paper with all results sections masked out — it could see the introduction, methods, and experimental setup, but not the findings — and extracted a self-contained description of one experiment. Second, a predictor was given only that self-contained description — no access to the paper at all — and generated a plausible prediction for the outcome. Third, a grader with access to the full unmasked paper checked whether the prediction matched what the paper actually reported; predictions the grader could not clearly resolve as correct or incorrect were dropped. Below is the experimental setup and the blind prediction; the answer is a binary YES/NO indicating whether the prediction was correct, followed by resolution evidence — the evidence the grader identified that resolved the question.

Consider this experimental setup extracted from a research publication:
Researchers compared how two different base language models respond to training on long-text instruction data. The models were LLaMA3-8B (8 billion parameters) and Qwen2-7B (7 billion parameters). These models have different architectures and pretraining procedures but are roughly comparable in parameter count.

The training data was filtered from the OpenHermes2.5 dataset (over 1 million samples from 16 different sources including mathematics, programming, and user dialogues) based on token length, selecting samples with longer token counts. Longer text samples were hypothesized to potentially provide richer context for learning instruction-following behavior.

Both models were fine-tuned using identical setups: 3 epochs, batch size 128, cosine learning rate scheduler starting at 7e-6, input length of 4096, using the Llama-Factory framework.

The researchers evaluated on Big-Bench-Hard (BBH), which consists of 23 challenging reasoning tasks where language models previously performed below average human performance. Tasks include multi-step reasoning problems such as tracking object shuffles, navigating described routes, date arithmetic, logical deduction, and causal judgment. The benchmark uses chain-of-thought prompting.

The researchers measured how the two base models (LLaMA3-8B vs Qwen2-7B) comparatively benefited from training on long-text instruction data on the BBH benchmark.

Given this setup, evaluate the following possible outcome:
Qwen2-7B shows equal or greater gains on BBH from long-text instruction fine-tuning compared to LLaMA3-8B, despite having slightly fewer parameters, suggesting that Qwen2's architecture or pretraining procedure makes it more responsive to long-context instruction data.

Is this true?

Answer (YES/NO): NO